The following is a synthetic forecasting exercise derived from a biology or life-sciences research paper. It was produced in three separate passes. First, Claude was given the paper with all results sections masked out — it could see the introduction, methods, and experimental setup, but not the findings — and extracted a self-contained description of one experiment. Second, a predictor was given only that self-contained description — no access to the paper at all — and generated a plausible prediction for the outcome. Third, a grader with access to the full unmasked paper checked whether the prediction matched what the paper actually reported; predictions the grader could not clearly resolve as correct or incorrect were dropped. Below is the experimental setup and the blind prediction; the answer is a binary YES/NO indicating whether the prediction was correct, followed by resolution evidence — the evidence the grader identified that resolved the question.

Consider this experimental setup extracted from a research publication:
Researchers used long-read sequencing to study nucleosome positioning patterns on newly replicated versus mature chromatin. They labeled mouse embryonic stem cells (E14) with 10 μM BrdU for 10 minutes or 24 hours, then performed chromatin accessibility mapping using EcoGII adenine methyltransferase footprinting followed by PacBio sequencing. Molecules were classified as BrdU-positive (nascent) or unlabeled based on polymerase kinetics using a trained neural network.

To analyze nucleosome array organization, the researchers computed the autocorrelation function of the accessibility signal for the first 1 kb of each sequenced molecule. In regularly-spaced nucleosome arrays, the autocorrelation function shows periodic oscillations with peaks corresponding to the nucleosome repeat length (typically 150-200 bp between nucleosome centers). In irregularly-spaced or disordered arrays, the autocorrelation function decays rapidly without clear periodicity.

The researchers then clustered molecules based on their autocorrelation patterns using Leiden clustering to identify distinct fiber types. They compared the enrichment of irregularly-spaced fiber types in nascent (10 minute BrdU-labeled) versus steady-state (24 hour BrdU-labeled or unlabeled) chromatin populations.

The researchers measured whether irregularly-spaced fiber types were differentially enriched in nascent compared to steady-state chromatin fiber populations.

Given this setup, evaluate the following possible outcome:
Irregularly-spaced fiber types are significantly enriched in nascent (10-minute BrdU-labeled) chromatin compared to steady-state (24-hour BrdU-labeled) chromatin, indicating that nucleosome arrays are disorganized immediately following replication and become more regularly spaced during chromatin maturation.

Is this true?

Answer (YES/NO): YES